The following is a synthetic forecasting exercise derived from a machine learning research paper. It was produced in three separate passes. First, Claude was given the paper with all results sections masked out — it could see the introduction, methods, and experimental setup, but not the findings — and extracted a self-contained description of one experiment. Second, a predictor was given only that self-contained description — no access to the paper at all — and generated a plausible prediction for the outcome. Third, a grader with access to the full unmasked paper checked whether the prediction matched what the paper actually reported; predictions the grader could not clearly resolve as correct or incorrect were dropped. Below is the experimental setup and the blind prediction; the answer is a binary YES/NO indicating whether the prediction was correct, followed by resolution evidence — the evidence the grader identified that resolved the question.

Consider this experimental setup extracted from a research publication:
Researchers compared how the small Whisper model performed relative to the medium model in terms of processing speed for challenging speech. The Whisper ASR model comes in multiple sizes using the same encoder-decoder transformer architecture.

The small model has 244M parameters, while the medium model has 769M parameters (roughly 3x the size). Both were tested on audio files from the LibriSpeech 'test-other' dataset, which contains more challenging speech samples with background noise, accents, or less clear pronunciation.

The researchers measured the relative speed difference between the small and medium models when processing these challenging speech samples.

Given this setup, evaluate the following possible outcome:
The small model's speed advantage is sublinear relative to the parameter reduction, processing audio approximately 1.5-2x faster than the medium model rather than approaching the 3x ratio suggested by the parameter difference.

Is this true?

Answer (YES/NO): YES